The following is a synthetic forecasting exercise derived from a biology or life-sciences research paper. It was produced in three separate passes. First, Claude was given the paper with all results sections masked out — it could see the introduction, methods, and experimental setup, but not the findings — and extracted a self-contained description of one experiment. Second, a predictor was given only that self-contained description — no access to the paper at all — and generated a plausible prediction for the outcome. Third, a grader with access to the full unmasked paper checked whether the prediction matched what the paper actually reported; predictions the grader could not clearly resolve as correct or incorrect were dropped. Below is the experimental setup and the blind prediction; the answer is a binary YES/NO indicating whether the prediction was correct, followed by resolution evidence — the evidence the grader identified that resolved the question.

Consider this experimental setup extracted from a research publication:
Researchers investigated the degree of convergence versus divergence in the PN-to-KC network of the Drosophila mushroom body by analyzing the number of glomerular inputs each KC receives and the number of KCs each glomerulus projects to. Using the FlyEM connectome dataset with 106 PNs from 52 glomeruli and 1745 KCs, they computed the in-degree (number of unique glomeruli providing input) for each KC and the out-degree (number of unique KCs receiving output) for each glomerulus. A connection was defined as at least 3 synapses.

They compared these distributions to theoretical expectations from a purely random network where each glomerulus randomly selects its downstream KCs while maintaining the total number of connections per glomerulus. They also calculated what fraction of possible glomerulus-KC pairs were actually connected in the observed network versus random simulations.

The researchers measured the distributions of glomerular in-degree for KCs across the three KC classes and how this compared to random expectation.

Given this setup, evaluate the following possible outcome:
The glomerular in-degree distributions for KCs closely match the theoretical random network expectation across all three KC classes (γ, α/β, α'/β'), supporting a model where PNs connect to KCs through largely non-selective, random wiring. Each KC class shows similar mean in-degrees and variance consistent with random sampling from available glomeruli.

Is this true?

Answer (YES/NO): NO